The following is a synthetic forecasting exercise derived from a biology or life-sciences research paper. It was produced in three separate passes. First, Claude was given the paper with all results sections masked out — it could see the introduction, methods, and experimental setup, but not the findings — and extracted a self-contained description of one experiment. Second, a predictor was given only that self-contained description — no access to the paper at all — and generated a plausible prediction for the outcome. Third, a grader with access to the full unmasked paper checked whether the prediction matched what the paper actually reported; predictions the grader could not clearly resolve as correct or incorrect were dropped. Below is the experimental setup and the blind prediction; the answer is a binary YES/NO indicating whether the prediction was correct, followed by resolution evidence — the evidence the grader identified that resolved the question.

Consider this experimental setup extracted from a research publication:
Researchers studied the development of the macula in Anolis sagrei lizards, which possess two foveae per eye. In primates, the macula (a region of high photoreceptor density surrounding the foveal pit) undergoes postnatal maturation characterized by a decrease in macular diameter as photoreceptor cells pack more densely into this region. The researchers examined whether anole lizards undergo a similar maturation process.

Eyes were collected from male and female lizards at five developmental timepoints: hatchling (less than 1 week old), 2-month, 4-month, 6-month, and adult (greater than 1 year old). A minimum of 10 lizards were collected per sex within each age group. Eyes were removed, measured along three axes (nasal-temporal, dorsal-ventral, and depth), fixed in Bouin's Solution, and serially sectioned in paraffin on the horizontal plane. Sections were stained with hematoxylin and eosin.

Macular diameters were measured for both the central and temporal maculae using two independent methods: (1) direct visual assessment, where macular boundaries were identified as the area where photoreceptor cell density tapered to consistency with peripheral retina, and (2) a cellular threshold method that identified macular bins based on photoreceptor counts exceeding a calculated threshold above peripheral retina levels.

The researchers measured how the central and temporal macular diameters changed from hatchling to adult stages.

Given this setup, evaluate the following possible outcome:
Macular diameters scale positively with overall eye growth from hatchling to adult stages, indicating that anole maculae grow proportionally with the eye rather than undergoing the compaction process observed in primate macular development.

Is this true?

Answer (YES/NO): NO